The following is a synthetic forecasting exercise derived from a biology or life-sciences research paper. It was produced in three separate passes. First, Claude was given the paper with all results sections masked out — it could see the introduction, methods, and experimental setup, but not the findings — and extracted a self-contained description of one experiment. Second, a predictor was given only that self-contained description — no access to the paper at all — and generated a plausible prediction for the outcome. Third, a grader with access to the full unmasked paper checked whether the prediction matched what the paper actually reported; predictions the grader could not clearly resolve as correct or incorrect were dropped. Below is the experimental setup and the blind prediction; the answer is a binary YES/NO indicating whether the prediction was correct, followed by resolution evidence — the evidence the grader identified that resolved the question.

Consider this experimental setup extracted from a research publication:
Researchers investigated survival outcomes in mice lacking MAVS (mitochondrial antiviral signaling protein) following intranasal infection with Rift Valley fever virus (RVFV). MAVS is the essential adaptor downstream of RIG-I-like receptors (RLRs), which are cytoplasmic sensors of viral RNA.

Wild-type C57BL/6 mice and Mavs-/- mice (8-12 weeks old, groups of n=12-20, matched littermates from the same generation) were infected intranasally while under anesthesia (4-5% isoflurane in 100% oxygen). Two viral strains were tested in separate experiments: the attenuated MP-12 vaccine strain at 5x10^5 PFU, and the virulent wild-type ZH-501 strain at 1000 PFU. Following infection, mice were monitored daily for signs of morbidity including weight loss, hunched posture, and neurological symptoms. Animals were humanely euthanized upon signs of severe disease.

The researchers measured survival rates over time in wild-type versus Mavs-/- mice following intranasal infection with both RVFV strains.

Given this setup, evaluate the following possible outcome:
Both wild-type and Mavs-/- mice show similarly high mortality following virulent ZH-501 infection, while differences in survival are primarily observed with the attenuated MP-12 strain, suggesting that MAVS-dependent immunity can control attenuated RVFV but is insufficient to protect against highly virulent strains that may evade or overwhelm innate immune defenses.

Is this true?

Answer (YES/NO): NO